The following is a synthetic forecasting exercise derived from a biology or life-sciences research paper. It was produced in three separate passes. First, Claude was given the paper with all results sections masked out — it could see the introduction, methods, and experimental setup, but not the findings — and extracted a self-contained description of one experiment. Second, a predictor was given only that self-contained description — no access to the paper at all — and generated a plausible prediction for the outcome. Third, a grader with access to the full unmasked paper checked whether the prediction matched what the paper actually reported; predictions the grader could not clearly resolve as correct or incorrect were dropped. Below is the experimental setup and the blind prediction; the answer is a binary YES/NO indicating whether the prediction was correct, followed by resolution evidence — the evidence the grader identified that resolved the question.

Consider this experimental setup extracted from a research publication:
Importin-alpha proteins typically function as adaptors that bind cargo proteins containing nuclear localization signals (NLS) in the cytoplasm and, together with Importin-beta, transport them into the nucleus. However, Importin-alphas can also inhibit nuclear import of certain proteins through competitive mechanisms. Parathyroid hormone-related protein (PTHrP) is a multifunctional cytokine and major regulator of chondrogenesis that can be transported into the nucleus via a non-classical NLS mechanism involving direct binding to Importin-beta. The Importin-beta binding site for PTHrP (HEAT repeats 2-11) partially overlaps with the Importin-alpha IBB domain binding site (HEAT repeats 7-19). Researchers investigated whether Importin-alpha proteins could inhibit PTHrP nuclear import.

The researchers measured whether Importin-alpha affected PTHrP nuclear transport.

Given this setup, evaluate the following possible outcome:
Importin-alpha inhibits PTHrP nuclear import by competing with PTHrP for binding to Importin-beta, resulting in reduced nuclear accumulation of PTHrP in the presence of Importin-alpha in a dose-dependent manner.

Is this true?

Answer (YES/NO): NO